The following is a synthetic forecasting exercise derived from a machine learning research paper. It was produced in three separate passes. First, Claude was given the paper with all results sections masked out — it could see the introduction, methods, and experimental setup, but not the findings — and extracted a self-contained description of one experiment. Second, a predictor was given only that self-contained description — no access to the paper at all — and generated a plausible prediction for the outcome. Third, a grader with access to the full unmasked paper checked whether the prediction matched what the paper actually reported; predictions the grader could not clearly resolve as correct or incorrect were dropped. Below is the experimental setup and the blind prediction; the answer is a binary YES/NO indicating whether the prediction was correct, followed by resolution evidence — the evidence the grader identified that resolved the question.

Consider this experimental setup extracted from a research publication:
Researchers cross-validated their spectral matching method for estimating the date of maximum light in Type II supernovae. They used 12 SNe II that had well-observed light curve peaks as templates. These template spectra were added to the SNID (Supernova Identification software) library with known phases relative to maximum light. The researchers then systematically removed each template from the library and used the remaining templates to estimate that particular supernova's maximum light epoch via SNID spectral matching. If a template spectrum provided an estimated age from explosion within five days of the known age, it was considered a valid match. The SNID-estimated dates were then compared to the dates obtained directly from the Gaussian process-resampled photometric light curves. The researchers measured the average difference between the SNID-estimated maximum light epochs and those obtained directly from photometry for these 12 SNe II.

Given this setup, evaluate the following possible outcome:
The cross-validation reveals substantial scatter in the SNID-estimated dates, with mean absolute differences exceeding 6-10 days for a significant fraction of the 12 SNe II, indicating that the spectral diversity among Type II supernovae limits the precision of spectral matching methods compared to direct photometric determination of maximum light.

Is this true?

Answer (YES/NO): NO